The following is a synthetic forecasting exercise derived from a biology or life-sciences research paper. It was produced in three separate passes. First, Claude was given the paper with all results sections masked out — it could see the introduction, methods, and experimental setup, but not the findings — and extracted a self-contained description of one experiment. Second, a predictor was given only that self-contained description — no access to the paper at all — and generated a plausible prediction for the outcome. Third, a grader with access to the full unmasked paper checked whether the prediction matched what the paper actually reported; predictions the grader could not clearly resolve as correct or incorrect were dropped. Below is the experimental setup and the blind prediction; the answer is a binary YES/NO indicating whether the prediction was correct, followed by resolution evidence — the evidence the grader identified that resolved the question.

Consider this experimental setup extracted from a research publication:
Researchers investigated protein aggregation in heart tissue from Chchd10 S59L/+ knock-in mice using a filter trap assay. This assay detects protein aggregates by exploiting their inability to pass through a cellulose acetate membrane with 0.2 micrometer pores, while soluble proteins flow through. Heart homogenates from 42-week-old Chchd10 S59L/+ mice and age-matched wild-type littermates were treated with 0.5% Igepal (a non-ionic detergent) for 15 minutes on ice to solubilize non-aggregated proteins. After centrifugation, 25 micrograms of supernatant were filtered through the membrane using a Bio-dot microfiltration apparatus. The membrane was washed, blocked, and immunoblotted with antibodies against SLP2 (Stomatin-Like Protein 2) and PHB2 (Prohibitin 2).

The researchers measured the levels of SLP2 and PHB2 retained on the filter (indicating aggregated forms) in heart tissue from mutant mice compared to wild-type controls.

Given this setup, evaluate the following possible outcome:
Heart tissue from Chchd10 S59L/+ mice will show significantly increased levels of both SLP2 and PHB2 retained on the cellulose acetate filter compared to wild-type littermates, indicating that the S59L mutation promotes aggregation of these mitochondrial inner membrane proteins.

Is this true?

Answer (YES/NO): YES